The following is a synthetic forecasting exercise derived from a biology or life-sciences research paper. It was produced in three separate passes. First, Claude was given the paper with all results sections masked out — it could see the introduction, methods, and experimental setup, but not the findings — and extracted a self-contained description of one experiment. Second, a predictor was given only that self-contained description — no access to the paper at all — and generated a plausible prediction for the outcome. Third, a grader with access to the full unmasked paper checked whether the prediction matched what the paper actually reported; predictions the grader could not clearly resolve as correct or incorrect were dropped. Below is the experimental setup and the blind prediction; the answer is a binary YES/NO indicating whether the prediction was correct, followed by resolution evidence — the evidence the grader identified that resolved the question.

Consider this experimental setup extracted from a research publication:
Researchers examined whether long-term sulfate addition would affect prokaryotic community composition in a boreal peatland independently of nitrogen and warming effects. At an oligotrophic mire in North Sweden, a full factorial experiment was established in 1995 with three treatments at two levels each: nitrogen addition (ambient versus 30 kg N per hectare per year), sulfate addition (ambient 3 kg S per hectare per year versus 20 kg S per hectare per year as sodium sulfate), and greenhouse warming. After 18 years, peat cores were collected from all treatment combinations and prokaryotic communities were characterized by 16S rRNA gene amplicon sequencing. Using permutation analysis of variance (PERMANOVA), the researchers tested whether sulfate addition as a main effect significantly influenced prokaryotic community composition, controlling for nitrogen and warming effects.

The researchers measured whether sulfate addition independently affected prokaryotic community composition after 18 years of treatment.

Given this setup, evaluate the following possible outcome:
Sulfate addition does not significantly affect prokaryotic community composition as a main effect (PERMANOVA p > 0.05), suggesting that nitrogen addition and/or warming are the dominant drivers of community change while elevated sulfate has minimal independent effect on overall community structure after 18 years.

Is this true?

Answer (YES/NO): NO